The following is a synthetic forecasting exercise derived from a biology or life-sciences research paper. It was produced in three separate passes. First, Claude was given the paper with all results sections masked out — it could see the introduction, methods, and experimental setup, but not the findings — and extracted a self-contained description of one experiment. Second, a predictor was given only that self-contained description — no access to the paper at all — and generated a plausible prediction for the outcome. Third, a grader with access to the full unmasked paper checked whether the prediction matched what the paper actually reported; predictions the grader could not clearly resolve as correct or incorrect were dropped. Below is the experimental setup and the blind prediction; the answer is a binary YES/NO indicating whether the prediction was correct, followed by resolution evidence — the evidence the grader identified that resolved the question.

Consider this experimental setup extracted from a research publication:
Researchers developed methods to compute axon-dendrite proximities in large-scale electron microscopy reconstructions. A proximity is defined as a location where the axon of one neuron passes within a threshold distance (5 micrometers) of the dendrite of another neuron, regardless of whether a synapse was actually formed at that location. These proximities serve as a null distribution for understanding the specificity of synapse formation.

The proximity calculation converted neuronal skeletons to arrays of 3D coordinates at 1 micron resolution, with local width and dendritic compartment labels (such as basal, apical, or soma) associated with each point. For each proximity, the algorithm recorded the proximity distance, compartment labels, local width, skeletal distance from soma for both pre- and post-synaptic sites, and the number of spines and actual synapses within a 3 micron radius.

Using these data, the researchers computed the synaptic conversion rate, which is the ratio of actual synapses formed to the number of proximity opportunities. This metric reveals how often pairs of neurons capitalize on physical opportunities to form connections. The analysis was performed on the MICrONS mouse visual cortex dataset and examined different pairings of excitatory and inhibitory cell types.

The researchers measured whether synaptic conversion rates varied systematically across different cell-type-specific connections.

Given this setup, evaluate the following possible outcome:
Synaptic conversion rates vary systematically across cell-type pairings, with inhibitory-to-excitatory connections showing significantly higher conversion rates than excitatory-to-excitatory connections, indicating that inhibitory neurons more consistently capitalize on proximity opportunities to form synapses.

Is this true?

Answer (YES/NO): NO